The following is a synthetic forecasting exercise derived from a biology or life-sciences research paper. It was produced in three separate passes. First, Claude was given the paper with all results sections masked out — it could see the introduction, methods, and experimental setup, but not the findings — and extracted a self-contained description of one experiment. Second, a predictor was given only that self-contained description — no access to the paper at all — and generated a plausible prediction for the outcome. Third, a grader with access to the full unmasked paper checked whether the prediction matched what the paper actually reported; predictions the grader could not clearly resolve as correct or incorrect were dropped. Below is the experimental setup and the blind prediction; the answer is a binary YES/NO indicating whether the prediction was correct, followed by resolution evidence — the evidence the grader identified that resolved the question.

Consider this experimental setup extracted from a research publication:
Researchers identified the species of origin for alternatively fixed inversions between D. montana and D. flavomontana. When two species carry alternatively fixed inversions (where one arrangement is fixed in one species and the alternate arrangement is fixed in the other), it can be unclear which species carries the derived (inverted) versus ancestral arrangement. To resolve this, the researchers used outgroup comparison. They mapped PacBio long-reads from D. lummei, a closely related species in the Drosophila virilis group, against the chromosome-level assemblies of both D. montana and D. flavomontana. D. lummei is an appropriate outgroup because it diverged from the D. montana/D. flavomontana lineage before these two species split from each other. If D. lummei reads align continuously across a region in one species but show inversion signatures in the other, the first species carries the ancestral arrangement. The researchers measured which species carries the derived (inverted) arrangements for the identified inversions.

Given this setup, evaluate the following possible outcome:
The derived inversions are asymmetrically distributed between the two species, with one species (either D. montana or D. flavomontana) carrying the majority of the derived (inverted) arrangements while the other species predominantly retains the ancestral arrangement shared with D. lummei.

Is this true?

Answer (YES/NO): NO